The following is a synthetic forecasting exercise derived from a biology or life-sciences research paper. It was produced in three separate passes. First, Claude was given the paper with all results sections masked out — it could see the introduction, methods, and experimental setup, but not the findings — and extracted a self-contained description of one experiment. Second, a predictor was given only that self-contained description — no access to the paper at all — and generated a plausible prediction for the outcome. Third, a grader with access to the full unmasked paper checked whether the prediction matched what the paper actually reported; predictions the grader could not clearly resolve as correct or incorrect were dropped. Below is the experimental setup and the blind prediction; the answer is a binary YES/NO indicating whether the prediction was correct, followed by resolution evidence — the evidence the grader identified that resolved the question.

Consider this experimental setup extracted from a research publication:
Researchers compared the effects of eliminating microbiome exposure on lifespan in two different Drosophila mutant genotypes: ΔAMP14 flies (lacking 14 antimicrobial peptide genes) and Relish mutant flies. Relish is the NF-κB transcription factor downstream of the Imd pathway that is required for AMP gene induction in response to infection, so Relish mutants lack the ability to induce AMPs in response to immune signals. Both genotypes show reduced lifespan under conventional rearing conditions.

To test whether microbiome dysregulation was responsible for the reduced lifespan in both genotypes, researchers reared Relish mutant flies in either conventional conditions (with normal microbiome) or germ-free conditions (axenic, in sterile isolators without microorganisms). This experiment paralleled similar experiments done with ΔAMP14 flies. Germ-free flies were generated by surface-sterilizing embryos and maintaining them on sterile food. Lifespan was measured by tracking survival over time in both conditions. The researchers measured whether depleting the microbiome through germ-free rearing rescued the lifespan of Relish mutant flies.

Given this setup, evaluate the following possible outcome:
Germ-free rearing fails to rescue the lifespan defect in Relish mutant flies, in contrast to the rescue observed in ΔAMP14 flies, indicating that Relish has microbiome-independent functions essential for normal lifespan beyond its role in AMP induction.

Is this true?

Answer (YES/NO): YES